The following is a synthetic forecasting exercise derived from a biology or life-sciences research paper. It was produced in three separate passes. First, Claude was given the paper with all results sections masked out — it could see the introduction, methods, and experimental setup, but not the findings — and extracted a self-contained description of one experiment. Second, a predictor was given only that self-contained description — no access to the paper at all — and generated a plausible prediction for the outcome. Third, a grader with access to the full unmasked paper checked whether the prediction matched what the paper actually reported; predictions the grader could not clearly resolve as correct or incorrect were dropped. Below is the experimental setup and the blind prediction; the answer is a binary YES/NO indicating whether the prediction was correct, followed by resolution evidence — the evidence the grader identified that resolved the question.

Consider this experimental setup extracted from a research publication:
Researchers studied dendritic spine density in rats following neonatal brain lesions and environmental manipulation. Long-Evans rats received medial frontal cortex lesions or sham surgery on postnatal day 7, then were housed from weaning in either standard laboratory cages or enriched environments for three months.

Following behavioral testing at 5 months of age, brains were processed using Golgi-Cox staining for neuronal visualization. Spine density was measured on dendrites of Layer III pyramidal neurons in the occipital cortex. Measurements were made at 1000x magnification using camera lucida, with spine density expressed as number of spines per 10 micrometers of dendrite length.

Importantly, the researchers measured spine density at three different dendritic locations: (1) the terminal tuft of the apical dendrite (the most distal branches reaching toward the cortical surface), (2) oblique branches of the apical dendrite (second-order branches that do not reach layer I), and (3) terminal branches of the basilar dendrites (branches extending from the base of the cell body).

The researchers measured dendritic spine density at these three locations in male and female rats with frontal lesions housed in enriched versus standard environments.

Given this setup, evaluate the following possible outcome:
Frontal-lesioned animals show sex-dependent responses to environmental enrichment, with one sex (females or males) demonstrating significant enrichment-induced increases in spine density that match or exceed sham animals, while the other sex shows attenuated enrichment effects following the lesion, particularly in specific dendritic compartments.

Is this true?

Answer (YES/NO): NO